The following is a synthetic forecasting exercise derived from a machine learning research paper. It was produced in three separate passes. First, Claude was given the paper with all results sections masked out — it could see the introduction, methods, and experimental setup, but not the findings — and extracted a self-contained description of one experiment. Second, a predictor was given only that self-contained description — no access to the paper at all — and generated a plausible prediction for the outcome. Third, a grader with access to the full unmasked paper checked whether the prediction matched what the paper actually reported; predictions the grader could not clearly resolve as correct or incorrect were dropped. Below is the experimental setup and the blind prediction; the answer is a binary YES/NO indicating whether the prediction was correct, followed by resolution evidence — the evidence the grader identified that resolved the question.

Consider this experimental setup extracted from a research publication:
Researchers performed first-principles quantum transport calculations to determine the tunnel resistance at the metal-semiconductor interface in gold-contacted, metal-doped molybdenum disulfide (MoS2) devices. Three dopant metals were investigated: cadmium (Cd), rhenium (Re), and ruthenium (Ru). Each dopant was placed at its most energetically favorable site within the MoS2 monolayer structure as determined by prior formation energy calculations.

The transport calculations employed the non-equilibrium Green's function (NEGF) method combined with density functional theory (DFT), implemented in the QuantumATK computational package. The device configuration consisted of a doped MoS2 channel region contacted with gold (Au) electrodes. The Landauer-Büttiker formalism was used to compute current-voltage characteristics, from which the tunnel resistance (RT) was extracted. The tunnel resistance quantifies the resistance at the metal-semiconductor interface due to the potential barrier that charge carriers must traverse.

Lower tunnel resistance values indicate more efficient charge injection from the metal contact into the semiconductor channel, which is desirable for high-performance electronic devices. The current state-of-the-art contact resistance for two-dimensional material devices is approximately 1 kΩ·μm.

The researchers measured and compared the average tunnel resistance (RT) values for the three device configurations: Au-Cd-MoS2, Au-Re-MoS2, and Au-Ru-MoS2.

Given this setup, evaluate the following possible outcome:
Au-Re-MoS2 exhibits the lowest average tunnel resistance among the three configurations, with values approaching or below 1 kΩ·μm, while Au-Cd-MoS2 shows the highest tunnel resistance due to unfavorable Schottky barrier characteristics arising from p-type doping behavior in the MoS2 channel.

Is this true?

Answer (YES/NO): NO